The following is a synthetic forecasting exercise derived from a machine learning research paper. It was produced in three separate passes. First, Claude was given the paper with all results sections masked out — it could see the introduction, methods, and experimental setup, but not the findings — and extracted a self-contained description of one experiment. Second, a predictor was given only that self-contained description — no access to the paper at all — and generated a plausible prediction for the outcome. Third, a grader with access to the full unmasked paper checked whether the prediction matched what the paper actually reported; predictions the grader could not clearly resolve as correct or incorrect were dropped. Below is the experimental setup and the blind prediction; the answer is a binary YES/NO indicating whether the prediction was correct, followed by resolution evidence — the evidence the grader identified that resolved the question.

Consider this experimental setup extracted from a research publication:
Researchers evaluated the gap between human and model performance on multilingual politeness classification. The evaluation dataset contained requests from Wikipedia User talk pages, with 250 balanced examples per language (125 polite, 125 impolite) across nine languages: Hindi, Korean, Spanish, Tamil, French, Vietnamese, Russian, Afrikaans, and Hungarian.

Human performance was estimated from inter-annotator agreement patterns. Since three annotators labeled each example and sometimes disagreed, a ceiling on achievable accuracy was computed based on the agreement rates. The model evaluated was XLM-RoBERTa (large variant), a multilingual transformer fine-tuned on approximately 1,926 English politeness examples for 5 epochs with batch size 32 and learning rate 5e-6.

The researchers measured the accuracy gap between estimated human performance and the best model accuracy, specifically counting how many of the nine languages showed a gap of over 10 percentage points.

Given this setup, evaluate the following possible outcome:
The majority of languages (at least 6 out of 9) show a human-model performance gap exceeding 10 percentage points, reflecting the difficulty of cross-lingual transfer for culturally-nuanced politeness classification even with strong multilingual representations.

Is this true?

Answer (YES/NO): YES